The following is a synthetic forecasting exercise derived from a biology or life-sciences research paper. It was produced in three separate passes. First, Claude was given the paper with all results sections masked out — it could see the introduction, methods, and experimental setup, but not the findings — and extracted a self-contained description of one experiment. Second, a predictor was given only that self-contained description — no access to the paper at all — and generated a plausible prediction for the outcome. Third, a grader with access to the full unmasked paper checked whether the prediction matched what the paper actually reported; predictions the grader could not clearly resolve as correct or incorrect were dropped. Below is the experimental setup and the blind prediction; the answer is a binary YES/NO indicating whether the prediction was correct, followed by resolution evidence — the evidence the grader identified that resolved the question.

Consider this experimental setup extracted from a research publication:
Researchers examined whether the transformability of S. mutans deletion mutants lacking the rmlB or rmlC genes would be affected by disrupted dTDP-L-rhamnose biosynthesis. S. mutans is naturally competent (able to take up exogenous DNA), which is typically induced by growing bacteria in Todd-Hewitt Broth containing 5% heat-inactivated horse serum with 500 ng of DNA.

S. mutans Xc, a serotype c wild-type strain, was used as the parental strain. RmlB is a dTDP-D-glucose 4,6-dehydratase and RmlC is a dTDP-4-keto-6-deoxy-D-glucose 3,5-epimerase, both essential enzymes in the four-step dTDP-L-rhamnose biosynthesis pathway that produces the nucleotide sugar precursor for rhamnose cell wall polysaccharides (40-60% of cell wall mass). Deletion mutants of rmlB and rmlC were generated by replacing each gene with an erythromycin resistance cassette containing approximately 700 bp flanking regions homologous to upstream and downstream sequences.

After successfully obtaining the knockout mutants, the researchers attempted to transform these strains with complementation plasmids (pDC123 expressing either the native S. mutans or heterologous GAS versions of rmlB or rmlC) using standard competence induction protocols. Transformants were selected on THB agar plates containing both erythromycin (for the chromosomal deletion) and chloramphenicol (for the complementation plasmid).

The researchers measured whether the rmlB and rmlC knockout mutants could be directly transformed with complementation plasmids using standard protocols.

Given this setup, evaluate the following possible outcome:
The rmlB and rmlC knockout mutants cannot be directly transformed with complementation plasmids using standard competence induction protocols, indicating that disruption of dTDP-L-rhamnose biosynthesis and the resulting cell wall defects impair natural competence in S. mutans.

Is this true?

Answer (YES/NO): YES